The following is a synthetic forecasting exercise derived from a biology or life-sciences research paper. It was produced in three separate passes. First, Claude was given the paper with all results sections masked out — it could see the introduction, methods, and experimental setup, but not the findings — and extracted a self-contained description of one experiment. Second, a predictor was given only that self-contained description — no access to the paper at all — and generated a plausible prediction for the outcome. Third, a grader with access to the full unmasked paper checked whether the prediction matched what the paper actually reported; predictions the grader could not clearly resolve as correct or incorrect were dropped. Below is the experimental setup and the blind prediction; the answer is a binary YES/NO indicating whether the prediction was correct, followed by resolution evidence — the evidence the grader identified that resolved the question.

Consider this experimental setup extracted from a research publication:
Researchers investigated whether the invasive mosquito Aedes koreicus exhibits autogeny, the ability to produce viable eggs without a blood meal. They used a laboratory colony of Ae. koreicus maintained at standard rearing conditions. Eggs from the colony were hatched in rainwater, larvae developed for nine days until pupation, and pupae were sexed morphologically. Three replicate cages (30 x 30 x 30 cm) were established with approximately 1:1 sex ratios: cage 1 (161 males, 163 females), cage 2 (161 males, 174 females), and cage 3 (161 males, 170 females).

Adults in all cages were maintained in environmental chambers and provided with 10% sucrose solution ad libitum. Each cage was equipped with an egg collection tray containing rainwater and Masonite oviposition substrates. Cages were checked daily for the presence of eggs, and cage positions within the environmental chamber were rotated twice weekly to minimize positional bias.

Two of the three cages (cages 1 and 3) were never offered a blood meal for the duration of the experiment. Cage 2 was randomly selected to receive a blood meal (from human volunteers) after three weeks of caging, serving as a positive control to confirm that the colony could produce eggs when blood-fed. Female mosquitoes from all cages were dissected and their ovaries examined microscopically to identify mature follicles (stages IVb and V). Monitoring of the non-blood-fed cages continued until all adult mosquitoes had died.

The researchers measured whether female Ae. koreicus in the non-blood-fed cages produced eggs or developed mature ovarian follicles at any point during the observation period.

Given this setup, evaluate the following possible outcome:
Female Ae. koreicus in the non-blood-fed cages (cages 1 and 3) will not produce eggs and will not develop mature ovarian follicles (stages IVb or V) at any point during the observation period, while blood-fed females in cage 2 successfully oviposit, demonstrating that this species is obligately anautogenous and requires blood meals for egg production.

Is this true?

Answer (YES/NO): YES